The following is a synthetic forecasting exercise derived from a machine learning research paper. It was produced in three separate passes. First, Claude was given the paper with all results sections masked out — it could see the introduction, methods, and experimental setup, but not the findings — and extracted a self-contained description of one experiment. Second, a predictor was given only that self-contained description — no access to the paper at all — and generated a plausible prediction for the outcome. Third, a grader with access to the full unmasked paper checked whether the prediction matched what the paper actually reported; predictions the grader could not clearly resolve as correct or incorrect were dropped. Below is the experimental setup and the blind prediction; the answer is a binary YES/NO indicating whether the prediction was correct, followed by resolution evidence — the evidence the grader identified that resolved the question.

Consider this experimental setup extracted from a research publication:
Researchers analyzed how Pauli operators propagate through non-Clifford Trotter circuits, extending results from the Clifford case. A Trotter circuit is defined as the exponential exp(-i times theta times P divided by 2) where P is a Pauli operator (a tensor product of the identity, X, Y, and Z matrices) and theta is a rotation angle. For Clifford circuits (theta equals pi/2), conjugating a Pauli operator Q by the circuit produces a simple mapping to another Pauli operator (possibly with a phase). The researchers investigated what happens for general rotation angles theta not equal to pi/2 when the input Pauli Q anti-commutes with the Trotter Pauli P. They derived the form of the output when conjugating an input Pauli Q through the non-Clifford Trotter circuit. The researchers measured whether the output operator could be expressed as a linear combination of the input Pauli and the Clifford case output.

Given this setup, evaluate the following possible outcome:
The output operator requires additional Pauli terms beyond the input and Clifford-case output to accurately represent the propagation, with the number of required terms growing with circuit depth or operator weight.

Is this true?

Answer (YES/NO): NO